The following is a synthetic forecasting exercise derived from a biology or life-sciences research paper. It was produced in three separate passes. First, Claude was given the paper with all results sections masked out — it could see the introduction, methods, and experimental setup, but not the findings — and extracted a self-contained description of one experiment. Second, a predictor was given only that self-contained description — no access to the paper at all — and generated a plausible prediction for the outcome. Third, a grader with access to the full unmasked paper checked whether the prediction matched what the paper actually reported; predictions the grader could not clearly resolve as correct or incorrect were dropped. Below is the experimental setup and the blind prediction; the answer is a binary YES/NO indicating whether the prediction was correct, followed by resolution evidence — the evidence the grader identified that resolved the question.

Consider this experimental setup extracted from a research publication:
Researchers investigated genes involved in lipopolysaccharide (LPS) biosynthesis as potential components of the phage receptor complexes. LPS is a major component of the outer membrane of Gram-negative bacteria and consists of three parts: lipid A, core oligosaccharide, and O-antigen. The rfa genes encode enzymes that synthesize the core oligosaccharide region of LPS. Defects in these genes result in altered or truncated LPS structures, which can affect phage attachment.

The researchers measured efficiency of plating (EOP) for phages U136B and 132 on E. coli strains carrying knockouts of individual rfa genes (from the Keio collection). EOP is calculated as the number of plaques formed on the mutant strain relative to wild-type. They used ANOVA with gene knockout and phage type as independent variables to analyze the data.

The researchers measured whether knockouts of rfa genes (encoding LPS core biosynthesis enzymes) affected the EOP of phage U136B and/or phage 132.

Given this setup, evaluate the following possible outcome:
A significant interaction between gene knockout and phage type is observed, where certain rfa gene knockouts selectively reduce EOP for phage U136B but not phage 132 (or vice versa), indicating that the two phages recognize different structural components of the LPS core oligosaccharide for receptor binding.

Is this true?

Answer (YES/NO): NO